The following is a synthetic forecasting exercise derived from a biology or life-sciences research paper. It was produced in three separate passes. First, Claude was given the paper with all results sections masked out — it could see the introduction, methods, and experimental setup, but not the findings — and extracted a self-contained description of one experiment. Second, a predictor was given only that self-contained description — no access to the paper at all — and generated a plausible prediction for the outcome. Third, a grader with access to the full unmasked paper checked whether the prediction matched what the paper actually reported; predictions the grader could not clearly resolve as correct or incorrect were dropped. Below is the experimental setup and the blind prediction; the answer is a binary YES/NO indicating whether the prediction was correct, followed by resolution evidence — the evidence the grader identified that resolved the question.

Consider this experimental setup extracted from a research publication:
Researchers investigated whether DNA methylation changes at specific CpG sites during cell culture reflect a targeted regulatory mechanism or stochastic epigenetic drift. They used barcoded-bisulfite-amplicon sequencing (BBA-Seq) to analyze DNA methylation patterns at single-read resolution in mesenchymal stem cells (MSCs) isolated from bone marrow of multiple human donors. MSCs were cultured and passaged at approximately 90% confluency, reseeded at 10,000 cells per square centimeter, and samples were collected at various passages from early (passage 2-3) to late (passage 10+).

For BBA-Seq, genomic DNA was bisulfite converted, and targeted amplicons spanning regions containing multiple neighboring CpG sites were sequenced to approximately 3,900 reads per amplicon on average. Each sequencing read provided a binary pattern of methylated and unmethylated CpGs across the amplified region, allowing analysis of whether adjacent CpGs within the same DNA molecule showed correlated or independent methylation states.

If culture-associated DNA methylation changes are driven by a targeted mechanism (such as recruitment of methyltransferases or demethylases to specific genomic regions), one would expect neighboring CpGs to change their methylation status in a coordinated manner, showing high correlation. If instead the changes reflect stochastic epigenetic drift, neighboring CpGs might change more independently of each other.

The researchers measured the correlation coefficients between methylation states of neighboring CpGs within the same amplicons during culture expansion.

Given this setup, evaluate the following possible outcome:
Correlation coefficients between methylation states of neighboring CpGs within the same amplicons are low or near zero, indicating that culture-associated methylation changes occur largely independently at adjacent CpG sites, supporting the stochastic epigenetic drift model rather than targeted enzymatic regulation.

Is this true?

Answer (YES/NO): YES